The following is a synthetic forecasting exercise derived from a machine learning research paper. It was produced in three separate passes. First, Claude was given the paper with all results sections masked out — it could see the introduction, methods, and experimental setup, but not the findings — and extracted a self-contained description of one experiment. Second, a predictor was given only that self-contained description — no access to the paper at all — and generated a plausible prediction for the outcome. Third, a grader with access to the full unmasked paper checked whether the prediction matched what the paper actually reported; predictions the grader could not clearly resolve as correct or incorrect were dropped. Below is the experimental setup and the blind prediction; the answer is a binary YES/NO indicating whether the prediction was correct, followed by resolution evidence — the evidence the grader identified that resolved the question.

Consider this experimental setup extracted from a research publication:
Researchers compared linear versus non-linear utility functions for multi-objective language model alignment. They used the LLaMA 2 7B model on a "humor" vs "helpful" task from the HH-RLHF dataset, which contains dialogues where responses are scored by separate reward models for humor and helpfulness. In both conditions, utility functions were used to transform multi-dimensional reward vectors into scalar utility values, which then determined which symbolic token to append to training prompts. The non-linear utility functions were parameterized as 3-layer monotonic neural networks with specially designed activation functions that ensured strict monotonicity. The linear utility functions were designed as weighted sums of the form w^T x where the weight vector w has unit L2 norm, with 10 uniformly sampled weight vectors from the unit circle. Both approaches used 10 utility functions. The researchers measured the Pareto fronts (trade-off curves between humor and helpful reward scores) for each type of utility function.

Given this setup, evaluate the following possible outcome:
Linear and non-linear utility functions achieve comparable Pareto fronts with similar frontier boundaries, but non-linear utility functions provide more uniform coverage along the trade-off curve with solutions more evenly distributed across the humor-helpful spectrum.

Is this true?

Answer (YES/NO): NO